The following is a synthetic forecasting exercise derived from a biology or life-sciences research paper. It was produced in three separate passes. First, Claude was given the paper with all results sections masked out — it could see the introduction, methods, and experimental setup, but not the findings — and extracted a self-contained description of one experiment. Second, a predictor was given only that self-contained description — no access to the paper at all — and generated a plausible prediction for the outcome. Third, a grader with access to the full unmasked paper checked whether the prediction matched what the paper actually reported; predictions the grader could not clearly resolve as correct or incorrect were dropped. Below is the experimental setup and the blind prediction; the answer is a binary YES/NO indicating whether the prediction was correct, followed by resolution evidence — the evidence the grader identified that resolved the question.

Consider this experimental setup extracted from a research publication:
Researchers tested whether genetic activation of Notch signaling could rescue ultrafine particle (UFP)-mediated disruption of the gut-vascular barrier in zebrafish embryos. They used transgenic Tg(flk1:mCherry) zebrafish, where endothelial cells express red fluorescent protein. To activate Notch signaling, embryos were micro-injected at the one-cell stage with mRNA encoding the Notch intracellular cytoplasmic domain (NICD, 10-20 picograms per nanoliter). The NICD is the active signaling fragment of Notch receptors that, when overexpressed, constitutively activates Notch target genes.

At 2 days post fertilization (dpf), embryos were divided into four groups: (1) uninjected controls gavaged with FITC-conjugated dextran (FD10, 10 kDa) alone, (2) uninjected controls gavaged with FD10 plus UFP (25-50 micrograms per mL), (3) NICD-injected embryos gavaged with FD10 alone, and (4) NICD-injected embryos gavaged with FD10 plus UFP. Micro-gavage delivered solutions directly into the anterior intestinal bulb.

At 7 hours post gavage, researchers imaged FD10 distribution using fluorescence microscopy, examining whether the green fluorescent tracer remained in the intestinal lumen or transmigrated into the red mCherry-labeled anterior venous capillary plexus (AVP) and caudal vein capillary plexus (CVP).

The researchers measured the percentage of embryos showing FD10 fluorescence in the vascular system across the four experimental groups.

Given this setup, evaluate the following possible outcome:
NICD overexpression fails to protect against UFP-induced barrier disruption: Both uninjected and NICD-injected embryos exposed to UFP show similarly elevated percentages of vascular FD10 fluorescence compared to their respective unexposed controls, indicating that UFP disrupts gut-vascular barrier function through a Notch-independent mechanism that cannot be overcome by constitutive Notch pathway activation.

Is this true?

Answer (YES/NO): NO